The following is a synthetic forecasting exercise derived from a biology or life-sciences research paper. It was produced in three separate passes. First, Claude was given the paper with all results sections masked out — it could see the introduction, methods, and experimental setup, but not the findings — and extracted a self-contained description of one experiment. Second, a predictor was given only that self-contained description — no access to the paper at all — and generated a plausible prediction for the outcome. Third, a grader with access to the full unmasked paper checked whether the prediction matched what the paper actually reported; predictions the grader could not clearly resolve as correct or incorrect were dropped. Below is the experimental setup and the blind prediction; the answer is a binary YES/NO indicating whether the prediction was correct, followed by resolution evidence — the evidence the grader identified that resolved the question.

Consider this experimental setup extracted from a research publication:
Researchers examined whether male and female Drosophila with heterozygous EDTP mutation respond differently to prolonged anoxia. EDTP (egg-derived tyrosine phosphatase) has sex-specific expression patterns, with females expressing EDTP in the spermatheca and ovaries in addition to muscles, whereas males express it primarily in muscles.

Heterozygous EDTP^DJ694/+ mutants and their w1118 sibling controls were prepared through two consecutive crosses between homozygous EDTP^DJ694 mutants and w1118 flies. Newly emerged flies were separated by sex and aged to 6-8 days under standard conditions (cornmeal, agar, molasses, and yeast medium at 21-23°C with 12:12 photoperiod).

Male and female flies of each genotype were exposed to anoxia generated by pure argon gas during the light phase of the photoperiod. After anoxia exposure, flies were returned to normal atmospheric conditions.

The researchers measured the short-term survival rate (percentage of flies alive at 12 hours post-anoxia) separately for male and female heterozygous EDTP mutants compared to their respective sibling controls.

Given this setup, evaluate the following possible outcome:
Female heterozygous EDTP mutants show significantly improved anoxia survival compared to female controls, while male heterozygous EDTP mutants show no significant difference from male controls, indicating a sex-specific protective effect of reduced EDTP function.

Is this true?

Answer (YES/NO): NO